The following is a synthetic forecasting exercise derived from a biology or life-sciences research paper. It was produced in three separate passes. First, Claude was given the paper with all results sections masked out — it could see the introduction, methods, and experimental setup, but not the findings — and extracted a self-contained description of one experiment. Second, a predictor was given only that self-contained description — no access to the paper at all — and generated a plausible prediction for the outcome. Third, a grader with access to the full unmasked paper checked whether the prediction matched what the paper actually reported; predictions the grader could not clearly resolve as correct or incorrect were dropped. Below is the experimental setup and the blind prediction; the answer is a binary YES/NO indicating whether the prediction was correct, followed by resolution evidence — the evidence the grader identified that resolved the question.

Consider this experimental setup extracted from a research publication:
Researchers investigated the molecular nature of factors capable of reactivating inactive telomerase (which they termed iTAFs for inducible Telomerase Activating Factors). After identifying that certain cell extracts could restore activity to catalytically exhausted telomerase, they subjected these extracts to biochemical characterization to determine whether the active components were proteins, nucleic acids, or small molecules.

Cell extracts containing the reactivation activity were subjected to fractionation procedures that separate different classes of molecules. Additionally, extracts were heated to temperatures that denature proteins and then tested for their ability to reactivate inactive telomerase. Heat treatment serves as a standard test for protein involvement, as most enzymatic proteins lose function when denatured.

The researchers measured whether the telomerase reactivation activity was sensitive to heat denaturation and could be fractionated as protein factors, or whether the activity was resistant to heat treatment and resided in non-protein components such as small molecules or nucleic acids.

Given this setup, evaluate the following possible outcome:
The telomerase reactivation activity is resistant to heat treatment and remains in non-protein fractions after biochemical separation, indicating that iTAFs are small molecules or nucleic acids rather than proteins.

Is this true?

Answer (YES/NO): NO